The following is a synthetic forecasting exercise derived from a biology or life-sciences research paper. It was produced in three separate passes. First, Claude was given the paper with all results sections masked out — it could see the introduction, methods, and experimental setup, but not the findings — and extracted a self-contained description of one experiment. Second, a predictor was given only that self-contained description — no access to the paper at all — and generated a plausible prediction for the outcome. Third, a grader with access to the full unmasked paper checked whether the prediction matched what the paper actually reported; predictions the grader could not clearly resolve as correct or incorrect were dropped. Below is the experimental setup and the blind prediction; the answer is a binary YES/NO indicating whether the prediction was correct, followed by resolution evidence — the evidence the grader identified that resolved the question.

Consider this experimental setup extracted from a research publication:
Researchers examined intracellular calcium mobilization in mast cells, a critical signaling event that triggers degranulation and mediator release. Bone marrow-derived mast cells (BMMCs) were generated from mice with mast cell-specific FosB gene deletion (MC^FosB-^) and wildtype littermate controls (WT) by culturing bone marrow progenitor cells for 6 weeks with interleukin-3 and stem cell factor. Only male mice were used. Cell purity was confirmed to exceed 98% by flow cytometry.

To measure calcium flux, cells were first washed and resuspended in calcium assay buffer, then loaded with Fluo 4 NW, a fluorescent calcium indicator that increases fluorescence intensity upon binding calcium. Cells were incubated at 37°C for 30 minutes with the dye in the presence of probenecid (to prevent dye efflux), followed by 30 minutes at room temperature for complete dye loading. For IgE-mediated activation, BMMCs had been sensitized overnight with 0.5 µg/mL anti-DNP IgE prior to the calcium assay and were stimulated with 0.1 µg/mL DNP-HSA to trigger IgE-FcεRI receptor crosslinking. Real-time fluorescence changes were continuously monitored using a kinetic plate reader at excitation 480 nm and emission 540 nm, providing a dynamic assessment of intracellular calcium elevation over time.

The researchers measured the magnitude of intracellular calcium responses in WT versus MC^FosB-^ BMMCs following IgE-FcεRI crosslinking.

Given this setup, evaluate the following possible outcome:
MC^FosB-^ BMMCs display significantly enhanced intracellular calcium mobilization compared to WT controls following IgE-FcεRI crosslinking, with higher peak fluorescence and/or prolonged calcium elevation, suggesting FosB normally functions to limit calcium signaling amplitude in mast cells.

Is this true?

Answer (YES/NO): YES